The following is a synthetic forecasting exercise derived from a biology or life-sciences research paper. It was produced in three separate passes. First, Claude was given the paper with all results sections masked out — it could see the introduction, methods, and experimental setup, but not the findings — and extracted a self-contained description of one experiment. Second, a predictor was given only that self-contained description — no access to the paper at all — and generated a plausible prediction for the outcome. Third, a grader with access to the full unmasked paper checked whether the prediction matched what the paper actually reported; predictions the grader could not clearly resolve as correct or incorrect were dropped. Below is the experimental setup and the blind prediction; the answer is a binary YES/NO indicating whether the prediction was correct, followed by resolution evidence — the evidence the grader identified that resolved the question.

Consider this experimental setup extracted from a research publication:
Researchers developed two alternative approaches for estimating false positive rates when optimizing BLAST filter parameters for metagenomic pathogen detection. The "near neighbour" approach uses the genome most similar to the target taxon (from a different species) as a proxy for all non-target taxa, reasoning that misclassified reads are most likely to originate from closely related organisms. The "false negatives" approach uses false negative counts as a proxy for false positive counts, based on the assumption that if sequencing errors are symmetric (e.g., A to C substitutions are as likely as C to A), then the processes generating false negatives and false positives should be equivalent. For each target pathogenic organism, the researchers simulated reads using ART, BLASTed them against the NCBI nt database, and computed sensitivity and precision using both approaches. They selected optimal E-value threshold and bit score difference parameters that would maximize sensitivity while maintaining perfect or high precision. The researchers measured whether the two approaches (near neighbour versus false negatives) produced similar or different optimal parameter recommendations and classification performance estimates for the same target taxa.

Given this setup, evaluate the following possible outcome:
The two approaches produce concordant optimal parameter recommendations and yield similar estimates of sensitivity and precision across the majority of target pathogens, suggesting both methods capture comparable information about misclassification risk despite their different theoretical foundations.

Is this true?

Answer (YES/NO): YES